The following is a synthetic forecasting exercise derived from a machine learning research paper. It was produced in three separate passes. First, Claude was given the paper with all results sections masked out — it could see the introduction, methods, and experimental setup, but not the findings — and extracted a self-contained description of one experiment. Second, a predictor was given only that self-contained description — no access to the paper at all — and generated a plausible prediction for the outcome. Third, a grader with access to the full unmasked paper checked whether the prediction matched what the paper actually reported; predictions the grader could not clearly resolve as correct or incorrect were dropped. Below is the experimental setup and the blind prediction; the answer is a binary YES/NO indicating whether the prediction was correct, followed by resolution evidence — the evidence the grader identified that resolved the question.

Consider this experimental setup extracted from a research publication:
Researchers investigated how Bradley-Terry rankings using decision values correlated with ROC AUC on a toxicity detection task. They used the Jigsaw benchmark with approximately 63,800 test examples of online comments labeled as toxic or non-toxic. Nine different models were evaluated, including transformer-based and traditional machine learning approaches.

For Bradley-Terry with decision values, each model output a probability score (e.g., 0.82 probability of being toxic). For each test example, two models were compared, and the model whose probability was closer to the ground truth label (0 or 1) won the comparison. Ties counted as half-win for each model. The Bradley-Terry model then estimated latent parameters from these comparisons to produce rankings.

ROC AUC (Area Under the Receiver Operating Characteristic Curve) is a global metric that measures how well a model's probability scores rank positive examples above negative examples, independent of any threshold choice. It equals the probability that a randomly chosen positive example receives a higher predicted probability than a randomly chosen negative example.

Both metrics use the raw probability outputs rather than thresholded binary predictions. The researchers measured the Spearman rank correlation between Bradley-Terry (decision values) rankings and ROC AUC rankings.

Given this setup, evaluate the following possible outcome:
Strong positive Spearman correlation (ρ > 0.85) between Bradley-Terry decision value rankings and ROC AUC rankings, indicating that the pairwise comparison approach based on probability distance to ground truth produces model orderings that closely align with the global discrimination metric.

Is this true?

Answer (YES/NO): NO